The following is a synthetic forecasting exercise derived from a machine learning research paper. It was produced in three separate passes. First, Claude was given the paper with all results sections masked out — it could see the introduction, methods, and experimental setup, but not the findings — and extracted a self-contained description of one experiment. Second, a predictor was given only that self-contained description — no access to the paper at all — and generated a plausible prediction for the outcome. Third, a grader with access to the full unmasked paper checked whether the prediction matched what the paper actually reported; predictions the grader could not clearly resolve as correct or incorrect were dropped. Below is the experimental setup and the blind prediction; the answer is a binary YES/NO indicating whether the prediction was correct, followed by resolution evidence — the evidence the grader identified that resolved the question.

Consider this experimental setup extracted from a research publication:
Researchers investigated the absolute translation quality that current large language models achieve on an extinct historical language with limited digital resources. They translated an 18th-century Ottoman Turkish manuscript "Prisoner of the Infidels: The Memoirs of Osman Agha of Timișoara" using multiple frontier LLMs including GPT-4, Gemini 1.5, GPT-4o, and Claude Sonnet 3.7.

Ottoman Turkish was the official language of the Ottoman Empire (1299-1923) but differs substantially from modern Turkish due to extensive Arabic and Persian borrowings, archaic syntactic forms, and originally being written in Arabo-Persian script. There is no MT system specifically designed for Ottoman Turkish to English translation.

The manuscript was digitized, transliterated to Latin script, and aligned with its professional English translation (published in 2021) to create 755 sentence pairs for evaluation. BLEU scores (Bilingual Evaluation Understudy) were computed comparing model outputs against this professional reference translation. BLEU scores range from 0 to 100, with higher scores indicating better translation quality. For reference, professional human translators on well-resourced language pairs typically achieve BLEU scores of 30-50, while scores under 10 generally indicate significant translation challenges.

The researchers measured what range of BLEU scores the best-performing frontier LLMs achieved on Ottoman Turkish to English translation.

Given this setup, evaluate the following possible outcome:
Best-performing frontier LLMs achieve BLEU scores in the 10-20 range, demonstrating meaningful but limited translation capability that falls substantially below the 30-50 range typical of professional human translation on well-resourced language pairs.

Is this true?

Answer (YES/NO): NO